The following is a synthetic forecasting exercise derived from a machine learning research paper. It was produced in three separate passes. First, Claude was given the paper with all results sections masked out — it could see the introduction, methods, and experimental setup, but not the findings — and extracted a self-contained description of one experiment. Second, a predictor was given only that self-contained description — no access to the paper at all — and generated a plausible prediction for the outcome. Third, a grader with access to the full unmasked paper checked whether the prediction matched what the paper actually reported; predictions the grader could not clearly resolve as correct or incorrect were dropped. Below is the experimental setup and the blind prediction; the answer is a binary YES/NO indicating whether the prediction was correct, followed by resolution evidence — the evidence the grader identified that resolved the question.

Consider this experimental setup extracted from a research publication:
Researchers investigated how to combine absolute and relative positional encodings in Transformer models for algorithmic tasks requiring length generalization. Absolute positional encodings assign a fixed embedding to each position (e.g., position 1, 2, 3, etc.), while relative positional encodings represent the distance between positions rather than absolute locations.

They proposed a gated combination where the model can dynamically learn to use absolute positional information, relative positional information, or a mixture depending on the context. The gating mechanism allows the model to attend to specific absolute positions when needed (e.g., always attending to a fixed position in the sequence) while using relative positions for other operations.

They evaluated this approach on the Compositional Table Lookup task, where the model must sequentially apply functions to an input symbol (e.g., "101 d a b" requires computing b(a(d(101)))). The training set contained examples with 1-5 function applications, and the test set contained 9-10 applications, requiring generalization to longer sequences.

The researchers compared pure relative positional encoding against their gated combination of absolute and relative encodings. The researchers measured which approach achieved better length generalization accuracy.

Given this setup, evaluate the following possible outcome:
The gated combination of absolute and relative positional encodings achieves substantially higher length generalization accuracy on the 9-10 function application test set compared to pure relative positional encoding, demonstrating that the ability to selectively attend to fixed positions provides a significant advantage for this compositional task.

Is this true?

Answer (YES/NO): YES